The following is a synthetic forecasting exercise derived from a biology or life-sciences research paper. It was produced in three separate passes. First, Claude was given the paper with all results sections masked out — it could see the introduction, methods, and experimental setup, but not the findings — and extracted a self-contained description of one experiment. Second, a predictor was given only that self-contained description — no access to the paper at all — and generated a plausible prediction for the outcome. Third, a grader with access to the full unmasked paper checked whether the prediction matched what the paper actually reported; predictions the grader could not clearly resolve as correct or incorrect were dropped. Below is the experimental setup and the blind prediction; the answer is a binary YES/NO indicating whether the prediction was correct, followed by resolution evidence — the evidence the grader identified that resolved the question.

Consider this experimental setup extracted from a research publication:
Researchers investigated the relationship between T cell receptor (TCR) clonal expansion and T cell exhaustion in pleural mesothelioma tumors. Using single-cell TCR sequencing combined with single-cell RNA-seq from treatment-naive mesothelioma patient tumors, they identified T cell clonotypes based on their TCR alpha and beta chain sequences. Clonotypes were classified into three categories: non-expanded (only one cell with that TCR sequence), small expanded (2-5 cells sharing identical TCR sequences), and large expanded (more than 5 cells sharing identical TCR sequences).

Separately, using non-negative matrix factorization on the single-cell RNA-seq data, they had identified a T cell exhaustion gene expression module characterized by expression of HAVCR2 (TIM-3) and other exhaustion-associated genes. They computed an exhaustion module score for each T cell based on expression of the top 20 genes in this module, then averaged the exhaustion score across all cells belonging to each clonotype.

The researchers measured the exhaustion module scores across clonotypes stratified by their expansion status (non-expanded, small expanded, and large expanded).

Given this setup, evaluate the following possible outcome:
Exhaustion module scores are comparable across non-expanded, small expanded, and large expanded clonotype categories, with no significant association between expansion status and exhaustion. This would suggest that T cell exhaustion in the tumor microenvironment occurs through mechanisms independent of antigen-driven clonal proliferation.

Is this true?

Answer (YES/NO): NO